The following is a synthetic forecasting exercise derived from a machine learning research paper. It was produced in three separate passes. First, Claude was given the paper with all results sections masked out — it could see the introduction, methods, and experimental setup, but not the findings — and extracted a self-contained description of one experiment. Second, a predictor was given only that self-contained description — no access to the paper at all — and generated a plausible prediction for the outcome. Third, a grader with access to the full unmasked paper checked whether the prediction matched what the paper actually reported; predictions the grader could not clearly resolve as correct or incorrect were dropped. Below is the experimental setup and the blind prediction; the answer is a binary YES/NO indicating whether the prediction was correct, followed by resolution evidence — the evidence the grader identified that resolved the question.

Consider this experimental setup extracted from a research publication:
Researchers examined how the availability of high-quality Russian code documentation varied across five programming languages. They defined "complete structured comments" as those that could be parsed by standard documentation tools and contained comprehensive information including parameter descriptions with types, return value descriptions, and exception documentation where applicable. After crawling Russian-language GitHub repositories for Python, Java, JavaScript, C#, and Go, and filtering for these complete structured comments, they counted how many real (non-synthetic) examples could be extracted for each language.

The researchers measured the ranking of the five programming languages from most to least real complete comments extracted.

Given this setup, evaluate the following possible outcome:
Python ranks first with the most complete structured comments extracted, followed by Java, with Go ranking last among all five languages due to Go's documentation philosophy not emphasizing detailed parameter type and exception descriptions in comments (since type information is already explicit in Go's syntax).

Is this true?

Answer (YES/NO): NO